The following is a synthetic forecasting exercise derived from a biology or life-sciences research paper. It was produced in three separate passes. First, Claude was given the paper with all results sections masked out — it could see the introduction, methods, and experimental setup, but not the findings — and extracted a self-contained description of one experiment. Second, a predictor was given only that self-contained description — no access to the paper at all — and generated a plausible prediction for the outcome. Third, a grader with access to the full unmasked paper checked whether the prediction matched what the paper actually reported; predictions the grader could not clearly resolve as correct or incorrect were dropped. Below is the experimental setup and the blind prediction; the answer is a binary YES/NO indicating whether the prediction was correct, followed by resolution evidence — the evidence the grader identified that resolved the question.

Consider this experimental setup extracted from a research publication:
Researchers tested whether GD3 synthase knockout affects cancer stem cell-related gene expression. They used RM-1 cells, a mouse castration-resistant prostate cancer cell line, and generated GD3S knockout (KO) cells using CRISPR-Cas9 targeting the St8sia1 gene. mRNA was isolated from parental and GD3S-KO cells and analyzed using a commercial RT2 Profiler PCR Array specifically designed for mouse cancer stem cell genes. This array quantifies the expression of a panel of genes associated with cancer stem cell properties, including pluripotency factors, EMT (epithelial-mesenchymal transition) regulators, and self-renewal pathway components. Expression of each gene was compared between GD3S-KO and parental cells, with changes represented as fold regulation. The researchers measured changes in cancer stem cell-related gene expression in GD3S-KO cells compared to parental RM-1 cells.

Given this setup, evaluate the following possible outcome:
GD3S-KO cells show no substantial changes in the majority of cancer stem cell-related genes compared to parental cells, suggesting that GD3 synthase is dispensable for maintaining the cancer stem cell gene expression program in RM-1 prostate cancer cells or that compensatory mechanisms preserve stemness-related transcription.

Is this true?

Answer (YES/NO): NO